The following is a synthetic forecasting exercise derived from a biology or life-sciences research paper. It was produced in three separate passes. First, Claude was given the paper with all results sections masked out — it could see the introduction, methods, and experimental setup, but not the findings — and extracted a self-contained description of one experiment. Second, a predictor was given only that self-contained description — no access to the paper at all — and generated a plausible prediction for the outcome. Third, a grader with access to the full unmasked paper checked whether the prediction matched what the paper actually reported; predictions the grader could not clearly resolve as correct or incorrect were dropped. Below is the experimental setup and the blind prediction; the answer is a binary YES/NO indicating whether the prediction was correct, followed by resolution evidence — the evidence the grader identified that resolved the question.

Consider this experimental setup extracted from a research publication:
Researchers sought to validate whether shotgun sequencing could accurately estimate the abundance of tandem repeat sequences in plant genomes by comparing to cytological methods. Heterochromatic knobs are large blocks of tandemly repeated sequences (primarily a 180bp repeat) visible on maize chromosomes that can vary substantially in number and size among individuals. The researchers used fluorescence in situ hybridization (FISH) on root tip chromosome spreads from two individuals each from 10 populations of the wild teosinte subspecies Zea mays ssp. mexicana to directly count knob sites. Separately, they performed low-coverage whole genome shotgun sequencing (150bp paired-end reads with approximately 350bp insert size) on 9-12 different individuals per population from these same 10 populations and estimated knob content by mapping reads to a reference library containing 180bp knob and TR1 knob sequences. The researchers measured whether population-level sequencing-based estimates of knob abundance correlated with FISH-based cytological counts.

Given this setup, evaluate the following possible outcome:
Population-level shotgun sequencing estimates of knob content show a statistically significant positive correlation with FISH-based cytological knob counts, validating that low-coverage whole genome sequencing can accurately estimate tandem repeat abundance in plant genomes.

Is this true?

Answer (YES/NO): YES